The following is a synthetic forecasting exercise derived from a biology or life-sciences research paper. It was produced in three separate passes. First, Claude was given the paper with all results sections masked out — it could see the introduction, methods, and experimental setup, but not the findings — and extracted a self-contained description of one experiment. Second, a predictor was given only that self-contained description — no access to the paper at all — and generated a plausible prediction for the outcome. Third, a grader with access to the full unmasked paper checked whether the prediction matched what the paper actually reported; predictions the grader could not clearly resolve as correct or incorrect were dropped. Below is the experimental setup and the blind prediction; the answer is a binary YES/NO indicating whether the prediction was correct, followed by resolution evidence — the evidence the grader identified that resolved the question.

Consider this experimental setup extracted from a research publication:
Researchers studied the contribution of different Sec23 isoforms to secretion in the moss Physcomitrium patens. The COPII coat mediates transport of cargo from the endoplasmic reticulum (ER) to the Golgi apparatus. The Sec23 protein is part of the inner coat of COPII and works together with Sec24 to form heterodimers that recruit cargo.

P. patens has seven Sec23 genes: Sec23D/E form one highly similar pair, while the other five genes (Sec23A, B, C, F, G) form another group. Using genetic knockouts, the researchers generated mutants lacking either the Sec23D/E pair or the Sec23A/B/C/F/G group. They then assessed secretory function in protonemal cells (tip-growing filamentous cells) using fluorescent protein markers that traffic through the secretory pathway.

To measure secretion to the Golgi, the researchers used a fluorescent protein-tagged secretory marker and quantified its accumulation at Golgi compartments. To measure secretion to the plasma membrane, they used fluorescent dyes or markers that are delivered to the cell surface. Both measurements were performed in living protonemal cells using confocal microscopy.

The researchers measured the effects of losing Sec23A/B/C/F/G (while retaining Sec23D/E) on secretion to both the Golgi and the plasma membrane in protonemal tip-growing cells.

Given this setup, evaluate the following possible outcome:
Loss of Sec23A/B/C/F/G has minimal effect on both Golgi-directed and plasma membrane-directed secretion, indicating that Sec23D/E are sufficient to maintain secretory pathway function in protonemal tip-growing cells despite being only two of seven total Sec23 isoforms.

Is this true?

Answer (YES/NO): NO